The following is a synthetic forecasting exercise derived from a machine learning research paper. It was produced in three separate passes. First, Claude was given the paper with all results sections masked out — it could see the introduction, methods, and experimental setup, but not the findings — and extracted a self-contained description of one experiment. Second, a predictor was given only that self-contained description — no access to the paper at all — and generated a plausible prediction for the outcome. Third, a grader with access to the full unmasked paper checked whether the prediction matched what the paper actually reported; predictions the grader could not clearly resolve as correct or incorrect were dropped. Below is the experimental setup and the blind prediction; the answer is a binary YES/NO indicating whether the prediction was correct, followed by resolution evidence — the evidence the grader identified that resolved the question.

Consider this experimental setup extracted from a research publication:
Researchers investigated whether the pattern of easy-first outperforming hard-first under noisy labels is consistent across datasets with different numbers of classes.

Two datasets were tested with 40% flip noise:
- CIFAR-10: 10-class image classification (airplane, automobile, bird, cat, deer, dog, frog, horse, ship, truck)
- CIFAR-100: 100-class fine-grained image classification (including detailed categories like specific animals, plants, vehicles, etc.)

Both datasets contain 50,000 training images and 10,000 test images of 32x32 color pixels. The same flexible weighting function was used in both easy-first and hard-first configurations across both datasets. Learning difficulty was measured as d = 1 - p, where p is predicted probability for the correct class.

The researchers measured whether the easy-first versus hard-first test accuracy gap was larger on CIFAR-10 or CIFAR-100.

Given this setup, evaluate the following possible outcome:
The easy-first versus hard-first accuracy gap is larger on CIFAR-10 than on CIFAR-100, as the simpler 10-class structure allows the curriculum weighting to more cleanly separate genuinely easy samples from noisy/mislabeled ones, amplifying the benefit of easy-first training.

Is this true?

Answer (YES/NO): NO